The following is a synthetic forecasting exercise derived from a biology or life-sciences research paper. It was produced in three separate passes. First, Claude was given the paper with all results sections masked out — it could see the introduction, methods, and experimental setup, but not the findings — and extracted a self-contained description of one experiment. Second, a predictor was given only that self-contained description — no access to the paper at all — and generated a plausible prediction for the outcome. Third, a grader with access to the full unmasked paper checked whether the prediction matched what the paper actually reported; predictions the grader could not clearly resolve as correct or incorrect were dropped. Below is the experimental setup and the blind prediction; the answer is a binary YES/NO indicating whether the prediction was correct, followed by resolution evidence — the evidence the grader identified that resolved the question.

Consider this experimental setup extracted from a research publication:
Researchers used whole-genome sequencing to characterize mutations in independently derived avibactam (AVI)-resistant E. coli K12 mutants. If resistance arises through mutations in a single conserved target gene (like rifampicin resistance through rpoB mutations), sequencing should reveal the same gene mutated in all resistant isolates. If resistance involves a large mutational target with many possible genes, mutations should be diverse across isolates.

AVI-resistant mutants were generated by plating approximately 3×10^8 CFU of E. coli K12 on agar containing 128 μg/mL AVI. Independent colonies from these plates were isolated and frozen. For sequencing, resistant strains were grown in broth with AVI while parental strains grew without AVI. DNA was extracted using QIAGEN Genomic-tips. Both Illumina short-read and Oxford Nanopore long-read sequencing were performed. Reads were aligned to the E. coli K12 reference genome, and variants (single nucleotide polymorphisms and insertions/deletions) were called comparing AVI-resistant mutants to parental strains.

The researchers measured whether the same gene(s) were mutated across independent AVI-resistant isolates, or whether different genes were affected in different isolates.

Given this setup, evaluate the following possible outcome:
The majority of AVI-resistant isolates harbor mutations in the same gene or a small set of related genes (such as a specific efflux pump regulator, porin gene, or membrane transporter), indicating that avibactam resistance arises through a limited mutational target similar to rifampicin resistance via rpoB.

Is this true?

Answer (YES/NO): NO